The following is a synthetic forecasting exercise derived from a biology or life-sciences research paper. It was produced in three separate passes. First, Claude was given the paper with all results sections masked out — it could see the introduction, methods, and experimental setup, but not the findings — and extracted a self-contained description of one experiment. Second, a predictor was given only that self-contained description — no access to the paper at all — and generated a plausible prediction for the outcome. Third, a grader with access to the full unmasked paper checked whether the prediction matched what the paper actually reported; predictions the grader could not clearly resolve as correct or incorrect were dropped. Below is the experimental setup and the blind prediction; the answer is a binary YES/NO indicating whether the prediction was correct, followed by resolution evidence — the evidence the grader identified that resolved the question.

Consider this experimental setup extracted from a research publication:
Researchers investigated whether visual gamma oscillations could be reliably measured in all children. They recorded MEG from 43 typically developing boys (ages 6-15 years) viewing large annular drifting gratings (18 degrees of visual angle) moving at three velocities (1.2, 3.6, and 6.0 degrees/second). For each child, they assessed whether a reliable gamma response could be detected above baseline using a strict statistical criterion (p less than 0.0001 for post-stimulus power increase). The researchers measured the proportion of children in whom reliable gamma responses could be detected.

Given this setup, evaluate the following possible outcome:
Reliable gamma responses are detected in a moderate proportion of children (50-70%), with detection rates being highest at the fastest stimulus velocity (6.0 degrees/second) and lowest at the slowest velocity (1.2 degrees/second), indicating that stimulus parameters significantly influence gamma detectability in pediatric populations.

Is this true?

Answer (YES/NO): NO